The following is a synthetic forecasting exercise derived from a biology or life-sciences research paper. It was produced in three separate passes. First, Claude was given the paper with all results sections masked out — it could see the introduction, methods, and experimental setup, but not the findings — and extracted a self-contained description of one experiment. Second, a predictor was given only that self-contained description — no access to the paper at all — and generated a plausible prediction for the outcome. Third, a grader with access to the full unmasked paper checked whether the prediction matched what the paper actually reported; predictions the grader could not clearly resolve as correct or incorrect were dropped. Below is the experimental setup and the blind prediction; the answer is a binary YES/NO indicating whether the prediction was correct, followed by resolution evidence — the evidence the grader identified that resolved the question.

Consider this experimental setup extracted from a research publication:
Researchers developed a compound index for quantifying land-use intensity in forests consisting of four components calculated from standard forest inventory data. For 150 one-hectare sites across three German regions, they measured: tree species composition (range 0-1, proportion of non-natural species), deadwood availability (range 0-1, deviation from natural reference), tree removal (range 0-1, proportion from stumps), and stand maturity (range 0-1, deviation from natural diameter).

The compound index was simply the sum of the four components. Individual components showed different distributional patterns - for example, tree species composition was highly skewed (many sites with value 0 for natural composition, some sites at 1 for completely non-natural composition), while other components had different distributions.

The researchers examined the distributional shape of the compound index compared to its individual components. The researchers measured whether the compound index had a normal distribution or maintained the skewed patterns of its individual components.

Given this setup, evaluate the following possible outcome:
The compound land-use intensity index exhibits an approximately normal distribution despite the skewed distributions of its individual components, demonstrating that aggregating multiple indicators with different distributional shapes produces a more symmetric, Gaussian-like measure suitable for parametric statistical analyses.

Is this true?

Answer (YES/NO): YES